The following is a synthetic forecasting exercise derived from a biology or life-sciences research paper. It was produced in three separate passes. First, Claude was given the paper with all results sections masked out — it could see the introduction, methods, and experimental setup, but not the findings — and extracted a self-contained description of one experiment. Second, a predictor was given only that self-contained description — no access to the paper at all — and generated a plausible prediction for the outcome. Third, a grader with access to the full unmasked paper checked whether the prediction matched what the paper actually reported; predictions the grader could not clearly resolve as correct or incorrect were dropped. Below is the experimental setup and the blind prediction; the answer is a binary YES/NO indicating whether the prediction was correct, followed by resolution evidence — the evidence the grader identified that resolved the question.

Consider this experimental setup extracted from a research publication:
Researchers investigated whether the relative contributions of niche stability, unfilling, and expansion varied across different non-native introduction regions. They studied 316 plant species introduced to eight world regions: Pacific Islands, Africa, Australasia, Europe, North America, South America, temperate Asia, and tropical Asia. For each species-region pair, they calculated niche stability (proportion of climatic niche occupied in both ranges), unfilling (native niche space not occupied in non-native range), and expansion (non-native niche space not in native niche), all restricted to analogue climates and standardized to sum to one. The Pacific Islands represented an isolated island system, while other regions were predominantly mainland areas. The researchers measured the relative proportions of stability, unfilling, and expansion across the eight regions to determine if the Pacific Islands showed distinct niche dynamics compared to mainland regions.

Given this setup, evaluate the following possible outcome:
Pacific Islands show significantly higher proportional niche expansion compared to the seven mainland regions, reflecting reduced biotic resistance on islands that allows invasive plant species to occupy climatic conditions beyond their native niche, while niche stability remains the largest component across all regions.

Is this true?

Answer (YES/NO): NO